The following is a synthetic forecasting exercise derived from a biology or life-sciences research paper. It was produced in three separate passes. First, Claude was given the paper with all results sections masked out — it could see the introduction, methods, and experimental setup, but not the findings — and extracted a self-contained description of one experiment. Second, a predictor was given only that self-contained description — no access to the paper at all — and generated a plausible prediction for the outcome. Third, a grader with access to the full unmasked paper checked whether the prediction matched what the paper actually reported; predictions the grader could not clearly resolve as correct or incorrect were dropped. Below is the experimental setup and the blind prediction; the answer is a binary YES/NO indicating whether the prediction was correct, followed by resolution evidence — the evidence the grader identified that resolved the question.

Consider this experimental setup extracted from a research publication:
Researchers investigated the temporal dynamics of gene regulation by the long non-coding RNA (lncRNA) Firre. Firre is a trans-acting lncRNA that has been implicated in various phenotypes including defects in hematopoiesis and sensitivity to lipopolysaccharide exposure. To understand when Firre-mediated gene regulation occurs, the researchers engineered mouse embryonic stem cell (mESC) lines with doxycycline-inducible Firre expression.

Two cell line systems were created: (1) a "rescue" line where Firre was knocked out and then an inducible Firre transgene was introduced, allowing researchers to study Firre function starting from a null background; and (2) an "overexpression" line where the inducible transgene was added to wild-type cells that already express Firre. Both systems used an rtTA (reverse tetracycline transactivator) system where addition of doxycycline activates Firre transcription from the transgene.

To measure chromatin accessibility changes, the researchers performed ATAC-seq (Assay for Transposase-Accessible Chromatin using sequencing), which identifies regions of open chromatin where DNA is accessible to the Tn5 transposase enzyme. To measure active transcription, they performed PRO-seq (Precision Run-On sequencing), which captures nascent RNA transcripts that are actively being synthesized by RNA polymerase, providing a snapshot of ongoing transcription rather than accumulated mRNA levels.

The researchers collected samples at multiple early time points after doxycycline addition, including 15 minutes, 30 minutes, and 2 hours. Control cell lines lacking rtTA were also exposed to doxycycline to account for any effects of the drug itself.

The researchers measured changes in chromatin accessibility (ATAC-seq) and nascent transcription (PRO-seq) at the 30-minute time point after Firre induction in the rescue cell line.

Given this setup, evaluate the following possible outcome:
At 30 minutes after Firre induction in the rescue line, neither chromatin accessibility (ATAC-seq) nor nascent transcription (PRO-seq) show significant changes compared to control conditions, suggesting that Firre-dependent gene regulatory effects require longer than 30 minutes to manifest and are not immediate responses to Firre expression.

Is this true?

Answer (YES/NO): NO